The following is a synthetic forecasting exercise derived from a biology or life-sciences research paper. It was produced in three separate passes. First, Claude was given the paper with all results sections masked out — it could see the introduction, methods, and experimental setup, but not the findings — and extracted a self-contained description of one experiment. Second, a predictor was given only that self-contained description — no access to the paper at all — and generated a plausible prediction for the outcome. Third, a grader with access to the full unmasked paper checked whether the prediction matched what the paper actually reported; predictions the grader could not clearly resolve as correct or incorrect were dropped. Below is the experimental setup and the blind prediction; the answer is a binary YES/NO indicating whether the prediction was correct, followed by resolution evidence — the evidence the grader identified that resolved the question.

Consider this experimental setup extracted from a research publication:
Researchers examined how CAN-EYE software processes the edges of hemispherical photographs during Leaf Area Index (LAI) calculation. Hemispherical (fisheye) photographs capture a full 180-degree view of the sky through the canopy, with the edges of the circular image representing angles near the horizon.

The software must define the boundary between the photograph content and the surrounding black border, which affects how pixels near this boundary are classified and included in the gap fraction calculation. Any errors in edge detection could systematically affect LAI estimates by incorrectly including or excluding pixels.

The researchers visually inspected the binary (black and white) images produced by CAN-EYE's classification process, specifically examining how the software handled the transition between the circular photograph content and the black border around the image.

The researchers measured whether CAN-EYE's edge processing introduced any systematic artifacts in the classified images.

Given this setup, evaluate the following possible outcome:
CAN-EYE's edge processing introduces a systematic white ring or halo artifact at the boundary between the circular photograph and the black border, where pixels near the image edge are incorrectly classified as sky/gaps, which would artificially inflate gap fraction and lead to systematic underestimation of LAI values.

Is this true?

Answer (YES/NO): NO